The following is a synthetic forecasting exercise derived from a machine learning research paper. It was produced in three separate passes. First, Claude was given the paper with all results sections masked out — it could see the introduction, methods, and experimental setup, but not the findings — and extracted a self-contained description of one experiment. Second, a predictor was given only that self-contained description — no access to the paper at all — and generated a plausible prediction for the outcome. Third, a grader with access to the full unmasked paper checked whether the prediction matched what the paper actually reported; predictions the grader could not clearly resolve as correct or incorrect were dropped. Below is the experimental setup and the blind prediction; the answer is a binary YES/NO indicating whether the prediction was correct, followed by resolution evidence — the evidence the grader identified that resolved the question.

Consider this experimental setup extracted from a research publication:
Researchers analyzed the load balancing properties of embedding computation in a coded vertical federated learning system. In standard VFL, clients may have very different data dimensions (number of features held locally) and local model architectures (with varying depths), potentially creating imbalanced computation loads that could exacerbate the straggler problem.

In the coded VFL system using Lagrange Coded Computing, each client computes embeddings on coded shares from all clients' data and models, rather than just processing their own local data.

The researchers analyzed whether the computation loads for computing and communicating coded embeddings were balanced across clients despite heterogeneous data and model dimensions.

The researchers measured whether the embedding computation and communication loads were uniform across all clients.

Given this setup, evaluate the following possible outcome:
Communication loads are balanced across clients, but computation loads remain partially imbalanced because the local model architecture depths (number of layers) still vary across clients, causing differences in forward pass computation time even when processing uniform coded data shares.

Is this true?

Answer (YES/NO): NO